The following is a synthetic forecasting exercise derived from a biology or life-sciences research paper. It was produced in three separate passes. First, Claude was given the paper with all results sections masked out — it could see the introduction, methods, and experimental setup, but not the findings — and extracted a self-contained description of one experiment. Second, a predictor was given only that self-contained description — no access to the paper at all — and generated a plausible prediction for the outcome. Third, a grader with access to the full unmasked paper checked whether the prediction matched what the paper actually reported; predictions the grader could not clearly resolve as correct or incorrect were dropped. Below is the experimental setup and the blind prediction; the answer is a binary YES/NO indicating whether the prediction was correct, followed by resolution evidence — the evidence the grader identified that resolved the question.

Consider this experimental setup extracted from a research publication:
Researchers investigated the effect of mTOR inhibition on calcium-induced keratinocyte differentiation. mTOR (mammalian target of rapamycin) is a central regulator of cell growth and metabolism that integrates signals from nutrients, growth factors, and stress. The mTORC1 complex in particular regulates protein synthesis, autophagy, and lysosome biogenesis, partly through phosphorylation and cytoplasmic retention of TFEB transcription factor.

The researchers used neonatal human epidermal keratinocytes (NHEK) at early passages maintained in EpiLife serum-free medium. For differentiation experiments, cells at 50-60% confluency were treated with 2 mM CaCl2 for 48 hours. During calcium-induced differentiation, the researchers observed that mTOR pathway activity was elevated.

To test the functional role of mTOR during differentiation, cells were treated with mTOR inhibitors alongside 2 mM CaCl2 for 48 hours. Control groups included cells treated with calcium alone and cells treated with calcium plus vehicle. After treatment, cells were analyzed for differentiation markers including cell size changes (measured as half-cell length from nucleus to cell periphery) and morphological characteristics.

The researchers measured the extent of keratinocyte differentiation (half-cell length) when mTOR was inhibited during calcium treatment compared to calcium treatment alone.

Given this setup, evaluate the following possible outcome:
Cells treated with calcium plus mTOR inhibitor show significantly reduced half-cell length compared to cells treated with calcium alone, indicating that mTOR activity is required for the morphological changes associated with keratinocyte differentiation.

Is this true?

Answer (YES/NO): NO